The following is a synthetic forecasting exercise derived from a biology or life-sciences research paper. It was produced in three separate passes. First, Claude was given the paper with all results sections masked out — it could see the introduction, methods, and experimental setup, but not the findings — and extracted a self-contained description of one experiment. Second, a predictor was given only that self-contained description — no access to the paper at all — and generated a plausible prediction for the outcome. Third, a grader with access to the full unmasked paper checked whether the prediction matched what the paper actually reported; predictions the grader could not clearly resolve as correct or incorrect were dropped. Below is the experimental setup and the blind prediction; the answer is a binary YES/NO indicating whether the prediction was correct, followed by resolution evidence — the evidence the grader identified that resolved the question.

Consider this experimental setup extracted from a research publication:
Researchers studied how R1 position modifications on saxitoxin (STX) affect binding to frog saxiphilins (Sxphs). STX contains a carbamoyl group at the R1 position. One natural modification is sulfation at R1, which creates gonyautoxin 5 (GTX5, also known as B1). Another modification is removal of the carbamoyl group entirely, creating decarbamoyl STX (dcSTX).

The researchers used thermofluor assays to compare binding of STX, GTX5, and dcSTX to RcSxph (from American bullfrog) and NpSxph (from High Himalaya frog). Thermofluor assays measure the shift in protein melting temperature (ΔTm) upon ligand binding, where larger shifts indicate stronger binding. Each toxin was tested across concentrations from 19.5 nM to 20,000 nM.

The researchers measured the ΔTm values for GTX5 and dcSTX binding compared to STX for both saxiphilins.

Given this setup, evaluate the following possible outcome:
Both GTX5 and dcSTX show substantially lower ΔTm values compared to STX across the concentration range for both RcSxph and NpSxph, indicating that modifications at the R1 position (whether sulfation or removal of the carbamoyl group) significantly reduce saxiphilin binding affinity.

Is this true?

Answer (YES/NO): NO